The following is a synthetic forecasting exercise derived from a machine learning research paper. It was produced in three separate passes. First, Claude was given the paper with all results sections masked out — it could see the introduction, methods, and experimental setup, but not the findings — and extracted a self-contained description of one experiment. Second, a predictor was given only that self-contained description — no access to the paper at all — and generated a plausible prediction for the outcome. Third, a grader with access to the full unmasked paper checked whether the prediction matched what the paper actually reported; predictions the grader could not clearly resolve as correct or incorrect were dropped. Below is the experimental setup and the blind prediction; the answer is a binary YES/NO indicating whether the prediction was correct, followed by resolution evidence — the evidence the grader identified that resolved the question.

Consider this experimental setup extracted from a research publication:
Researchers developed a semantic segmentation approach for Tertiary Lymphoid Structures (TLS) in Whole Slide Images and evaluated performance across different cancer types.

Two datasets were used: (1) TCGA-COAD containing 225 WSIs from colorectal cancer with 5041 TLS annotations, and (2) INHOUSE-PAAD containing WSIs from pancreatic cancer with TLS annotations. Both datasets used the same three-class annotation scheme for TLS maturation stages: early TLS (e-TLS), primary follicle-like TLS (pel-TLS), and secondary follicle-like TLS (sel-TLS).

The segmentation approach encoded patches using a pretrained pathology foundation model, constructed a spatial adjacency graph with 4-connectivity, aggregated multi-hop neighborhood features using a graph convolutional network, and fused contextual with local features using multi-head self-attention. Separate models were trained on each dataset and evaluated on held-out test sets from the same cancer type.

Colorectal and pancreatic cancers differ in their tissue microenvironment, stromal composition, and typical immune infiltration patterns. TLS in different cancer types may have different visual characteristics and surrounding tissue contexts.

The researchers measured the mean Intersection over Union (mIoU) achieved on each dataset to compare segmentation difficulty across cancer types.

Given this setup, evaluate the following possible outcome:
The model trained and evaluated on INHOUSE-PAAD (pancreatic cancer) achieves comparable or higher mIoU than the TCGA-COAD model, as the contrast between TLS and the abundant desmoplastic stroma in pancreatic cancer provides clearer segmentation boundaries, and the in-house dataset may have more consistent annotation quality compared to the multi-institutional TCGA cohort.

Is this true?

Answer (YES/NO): NO